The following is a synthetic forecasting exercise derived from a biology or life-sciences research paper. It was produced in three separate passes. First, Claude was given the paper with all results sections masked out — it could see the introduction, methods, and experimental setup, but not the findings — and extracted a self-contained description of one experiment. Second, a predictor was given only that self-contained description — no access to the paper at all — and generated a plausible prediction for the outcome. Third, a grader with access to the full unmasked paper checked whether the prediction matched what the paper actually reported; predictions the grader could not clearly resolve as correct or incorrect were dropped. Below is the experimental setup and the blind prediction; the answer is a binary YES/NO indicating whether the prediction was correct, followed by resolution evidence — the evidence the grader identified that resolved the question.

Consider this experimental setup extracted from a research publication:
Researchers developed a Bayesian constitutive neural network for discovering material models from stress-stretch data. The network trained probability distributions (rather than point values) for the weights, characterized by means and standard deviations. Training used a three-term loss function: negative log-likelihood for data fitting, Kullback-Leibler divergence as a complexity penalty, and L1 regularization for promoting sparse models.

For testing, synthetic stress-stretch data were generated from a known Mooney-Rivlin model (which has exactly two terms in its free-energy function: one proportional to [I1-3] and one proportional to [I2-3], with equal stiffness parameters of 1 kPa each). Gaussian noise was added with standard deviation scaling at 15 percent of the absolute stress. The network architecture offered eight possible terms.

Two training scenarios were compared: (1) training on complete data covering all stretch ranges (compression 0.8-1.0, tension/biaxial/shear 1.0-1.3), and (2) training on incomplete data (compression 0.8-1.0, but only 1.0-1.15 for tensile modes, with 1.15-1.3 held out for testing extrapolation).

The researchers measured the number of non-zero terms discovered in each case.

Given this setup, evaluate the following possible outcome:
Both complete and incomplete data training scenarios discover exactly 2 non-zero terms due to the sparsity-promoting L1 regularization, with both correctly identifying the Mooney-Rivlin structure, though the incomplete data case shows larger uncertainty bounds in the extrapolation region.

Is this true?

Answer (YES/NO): NO